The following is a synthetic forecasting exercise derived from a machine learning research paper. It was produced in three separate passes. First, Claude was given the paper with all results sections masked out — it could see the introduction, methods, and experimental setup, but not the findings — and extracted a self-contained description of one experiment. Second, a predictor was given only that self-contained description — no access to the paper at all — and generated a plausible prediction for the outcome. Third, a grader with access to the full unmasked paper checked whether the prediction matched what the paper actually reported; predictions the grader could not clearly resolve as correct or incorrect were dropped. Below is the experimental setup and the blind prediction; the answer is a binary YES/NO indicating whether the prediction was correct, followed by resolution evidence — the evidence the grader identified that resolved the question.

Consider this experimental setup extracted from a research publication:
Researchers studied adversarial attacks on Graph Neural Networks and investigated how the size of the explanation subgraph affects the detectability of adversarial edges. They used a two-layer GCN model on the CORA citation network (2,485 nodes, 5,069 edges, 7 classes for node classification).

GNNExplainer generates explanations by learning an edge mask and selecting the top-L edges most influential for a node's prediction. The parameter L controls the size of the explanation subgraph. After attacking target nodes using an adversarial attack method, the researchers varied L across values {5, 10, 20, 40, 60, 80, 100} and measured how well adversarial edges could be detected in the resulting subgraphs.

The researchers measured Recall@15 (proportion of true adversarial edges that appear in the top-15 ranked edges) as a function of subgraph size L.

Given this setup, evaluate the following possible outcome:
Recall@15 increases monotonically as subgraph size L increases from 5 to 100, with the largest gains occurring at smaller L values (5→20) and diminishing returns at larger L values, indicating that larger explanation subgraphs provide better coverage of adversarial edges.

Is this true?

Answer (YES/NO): NO